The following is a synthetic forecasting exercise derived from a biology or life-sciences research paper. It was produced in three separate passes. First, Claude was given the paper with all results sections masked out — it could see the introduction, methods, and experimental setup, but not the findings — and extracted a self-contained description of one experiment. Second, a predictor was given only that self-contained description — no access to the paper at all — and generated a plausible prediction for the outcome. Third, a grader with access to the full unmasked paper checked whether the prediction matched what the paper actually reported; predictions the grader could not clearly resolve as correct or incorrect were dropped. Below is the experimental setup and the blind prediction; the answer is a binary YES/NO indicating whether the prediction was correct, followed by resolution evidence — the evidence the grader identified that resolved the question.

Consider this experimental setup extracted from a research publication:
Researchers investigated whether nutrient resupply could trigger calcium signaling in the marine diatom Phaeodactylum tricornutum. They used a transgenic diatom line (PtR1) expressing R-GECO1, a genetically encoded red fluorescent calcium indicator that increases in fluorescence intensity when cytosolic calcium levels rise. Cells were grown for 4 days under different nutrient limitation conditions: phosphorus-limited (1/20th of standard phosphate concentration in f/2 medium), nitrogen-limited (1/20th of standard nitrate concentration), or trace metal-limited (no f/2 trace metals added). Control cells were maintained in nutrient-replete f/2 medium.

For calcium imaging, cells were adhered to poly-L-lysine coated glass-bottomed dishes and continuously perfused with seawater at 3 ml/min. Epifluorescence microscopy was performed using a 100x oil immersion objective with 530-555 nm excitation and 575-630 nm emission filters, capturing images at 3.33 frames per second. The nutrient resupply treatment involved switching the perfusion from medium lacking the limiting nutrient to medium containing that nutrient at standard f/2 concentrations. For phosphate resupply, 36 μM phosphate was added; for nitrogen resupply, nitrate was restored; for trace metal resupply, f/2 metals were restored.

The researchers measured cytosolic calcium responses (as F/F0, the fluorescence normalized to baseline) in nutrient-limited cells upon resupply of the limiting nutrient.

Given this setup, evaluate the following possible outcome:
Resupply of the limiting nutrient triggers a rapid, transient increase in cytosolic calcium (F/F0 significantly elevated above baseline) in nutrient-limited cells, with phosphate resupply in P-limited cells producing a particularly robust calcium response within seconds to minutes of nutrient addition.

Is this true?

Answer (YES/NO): NO